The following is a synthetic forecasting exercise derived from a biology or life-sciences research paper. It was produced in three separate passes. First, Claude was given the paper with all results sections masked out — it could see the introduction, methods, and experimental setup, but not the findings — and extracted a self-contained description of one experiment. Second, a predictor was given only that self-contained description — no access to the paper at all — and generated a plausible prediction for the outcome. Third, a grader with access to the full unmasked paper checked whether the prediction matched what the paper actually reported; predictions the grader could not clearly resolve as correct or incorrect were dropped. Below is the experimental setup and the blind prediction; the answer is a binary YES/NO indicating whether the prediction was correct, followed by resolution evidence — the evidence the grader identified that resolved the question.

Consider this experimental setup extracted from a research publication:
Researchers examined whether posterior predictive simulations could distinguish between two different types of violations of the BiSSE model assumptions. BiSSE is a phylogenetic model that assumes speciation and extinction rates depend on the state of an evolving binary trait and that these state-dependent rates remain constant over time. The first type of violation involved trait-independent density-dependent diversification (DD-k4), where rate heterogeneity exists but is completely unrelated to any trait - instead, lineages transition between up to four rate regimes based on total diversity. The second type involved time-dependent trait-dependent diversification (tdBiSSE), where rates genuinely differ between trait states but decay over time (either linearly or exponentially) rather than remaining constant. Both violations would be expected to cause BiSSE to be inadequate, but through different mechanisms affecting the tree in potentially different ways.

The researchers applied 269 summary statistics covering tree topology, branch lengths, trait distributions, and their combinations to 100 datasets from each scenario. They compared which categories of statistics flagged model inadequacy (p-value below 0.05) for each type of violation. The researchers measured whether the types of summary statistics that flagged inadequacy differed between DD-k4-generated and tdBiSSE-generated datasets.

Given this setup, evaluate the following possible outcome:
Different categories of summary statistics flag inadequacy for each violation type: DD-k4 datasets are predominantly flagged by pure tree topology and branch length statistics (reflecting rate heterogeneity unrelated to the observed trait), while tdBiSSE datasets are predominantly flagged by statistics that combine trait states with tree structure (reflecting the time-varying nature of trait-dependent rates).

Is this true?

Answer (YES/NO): NO